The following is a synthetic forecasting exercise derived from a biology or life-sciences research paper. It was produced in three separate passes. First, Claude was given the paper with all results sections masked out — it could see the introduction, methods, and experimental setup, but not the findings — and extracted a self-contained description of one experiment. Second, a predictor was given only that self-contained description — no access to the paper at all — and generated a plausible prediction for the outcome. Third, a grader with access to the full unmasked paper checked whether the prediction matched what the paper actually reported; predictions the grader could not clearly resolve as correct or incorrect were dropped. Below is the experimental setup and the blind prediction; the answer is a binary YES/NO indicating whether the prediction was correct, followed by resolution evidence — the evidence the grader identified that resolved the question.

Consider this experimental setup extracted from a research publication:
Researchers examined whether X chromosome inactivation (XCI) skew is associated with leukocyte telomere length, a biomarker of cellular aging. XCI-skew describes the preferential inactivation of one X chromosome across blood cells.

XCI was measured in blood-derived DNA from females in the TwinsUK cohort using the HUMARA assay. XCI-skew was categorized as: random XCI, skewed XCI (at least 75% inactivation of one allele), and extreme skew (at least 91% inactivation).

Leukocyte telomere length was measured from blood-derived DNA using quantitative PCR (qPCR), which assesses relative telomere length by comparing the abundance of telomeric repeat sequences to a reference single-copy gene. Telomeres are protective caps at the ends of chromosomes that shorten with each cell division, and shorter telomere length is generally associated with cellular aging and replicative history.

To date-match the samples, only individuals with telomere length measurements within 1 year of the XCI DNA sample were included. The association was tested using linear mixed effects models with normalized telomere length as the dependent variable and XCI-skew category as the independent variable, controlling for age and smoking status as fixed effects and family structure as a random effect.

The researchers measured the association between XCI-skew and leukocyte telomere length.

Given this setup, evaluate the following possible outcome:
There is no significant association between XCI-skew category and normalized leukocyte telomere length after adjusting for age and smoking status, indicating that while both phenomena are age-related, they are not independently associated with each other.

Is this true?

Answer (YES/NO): YES